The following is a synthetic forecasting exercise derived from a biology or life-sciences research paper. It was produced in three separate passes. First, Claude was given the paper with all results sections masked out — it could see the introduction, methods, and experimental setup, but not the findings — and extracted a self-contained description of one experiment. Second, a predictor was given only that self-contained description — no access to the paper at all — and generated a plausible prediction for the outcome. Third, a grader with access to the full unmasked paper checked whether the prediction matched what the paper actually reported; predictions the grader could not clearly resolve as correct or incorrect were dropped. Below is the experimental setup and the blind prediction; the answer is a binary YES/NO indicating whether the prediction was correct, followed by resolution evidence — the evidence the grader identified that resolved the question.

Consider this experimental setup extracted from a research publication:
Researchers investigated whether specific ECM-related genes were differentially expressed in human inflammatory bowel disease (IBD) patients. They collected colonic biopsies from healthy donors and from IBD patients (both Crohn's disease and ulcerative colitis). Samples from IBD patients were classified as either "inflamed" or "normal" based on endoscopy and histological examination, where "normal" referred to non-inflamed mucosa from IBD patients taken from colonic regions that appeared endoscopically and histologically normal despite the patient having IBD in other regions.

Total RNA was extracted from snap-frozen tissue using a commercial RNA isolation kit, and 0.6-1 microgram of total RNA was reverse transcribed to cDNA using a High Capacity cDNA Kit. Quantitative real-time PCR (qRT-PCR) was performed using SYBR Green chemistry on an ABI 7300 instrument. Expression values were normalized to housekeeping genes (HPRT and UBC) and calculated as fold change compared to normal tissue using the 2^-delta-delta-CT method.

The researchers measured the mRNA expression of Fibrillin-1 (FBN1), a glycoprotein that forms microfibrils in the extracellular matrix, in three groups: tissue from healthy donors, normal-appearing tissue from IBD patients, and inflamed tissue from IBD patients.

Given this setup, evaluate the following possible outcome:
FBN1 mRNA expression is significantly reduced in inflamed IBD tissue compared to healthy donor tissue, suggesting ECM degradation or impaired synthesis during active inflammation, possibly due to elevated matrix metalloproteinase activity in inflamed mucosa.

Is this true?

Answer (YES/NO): NO